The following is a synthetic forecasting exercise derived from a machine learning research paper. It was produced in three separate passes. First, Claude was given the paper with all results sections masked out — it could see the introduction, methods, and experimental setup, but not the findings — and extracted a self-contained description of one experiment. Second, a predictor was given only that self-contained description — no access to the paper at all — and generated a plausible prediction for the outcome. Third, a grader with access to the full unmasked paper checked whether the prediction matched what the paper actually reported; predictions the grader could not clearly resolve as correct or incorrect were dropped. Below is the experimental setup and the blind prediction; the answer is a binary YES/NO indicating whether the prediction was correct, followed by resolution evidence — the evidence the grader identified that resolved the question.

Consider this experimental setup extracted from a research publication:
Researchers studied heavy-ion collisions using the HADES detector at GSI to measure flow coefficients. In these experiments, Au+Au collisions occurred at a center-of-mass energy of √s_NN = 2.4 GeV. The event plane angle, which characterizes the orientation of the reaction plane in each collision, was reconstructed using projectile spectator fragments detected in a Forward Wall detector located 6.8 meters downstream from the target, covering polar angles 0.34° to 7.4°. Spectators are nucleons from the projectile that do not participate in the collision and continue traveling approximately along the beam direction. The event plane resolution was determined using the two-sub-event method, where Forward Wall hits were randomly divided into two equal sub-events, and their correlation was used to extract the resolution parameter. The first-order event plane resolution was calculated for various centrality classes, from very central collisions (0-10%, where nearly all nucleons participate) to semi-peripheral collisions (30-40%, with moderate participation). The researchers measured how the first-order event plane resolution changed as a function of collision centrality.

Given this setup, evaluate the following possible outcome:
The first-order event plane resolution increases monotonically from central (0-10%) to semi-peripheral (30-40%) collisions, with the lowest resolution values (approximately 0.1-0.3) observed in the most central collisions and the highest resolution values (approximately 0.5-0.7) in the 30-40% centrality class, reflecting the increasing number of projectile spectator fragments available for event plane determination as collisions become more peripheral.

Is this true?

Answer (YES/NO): NO